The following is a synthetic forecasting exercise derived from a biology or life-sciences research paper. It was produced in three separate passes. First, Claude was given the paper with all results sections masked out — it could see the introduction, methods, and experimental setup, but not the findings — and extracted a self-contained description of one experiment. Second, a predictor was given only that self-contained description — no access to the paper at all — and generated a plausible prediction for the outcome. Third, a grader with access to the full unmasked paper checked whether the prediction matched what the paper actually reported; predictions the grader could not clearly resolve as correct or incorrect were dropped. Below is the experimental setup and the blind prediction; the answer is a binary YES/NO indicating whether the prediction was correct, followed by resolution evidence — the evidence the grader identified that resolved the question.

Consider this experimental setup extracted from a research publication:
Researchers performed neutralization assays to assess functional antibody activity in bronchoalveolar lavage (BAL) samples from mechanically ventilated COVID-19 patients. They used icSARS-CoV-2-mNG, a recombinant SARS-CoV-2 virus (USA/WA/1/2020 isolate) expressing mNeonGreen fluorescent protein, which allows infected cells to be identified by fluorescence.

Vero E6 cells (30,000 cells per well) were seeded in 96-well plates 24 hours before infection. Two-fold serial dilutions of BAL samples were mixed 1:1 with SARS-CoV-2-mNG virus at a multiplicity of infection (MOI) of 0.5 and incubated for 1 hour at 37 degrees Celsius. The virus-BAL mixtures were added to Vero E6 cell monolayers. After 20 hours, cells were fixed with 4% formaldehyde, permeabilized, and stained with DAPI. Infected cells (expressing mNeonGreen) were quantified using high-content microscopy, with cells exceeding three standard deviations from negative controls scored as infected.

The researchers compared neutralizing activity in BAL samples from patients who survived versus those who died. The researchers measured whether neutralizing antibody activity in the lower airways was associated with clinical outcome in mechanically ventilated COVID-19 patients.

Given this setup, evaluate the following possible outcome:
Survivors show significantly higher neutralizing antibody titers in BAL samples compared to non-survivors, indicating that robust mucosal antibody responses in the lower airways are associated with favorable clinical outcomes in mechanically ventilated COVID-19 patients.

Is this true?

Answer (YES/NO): NO